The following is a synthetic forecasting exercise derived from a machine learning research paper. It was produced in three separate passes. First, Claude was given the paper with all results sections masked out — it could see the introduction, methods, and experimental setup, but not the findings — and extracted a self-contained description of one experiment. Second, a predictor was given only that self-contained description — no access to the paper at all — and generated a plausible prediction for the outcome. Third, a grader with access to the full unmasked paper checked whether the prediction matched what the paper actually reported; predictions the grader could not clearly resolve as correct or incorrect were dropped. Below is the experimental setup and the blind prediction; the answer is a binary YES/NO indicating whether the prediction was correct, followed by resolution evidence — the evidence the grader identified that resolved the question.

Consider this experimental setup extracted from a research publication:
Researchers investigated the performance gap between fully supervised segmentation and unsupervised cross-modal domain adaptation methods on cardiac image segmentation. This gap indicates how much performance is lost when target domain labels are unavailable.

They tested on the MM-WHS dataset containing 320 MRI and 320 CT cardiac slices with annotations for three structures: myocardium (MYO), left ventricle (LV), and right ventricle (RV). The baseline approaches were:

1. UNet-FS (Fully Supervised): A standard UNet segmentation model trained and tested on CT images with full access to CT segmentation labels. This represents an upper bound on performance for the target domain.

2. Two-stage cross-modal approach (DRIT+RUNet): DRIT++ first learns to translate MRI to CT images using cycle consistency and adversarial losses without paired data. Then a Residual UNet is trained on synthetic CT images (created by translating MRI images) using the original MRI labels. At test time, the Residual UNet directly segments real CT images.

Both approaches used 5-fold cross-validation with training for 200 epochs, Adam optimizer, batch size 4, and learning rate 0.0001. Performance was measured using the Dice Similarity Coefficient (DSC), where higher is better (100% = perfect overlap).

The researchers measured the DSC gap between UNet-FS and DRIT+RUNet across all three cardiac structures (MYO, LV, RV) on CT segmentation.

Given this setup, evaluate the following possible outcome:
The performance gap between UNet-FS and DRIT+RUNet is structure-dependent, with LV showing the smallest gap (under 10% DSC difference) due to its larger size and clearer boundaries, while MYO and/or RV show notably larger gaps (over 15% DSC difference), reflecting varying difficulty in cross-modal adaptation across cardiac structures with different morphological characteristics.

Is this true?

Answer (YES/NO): NO